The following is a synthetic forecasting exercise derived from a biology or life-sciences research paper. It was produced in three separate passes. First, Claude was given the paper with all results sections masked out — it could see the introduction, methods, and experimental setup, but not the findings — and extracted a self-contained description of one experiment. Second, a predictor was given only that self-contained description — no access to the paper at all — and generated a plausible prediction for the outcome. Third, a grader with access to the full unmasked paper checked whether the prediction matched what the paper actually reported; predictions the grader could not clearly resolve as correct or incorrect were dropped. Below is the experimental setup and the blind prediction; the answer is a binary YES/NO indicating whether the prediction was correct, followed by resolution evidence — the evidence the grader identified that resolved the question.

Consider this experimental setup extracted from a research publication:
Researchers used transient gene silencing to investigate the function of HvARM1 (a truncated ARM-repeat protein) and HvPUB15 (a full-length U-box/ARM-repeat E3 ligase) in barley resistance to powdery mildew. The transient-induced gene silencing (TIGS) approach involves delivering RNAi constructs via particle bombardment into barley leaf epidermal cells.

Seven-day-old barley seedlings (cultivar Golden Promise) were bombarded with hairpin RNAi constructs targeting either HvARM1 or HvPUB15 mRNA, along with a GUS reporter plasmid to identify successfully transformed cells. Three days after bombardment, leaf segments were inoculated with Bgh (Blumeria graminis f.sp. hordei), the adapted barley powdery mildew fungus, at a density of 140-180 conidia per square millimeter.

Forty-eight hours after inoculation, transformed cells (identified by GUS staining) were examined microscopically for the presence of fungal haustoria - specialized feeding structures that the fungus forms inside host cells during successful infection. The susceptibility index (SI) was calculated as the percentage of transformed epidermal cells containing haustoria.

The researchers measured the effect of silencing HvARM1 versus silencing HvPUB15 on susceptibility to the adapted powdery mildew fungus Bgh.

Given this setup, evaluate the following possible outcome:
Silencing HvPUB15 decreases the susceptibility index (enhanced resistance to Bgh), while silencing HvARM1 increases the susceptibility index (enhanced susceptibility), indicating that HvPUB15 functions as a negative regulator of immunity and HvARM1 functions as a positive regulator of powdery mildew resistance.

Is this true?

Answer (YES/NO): NO